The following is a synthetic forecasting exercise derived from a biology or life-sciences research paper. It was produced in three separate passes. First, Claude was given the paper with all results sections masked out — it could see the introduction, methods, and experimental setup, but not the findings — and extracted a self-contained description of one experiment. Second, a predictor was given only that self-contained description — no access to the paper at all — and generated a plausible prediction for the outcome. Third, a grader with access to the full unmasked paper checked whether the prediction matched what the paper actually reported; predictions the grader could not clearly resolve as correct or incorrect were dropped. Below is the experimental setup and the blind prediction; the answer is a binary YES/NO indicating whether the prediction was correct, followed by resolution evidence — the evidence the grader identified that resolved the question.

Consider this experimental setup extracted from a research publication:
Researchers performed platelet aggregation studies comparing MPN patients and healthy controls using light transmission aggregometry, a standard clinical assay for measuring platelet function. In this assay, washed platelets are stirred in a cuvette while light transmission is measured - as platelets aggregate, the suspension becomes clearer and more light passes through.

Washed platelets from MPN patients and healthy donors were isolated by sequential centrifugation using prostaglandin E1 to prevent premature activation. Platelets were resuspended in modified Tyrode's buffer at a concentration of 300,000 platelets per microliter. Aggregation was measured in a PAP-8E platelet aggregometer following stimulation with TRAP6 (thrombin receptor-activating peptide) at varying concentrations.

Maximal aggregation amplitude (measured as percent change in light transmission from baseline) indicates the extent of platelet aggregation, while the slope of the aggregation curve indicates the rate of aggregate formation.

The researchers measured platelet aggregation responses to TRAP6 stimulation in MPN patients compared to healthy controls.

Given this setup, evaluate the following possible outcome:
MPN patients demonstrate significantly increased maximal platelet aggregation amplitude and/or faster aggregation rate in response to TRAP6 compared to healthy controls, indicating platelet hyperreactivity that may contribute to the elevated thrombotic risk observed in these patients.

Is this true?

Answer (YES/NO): NO